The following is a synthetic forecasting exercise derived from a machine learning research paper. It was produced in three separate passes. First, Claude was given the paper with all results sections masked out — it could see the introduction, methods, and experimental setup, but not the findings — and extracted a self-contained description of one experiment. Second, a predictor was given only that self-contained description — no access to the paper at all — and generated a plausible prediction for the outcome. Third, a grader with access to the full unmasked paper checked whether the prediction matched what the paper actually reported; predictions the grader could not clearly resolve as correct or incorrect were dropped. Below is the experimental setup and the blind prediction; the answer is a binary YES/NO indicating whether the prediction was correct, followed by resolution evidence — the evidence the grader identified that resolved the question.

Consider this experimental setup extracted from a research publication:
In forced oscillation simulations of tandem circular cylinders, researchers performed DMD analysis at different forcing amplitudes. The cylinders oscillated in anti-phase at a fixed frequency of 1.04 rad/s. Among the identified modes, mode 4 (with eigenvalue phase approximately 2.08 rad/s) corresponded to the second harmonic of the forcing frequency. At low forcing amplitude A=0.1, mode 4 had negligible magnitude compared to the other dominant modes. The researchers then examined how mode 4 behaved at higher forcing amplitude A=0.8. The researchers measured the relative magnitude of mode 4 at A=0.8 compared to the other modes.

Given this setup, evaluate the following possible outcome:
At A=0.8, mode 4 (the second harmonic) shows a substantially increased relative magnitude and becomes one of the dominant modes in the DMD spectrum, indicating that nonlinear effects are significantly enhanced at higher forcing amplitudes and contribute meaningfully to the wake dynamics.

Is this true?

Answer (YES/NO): YES